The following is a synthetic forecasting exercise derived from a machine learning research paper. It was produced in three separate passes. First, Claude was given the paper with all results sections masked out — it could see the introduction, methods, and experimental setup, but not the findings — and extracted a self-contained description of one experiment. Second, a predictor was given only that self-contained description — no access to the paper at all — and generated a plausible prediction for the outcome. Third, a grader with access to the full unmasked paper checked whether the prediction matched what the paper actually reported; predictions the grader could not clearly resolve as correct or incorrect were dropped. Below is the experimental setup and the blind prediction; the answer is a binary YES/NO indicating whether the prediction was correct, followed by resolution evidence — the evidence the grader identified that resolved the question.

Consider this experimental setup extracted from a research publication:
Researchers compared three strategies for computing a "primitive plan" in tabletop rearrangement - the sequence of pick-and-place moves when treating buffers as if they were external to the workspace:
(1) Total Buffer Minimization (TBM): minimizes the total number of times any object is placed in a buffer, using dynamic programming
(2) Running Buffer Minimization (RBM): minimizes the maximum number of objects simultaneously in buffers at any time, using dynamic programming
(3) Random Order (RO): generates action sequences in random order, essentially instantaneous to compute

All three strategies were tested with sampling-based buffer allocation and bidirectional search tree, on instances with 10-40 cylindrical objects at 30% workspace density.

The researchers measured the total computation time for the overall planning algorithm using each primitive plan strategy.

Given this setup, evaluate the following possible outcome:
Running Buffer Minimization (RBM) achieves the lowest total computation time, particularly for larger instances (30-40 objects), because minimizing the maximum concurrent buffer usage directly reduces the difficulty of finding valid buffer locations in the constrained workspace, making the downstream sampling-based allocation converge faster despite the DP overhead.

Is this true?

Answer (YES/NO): YES